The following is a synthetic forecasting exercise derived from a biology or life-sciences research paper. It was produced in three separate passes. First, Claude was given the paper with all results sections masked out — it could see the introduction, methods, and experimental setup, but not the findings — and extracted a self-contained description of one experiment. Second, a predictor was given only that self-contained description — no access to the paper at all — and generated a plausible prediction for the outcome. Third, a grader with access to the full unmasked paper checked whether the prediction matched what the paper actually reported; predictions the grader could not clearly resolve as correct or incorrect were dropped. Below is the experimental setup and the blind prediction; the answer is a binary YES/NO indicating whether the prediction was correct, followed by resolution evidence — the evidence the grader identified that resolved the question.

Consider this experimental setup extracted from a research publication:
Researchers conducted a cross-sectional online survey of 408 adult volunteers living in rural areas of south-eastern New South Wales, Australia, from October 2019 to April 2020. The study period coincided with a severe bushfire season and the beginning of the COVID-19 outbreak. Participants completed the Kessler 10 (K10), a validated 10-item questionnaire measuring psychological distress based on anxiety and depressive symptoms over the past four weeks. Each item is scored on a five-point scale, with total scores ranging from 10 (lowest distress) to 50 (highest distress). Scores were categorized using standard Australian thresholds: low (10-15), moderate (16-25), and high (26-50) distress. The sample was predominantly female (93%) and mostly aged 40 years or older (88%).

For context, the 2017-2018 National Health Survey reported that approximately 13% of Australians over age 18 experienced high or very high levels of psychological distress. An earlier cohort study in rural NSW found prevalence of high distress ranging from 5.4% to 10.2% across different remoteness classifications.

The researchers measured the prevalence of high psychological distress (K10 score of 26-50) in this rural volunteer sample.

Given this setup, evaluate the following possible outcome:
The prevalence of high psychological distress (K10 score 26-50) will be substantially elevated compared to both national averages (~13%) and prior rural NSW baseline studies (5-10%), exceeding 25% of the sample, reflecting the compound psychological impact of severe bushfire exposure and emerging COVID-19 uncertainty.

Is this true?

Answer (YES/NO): YES